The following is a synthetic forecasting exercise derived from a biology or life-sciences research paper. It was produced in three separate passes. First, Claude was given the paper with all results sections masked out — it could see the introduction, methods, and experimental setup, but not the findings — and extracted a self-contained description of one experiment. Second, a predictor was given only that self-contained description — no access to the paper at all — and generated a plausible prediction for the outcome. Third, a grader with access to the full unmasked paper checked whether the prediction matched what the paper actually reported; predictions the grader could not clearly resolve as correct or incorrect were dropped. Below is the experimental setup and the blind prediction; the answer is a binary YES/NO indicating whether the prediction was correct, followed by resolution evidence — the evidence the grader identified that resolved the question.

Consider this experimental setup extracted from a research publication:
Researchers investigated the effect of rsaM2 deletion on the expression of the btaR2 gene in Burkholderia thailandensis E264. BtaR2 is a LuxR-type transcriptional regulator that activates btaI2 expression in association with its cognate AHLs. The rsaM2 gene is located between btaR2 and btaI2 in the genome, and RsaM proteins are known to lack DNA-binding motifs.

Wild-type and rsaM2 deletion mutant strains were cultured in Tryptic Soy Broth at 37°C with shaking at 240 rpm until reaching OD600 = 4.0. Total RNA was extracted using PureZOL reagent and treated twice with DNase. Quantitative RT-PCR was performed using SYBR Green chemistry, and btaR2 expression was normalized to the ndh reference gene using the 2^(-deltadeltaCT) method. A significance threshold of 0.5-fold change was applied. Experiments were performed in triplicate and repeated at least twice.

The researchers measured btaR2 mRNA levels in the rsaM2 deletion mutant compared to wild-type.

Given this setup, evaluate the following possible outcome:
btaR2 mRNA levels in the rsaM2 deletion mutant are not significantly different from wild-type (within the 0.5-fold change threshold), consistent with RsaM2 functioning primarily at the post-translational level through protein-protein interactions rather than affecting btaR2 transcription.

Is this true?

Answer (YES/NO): YES